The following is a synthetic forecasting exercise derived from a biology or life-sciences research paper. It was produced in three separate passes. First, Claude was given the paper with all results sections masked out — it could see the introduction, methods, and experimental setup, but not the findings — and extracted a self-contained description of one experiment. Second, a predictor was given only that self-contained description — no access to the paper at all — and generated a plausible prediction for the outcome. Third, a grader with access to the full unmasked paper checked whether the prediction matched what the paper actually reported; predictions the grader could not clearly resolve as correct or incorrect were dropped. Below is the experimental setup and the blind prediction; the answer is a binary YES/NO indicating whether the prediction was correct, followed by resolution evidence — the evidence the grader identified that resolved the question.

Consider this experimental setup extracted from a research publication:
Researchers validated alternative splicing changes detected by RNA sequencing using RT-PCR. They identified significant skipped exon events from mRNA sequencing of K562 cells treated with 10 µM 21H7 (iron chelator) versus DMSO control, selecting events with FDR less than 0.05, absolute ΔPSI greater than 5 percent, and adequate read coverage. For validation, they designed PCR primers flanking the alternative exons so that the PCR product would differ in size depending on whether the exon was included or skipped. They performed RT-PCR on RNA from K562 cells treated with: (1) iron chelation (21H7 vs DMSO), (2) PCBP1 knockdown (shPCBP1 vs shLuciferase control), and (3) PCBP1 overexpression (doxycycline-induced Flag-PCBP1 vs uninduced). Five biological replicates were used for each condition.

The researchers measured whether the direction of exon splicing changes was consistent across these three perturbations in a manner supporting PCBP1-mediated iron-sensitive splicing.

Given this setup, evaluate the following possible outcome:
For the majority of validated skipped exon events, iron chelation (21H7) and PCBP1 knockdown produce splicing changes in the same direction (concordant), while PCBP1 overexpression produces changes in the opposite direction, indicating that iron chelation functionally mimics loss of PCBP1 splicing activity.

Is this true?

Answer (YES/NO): NO